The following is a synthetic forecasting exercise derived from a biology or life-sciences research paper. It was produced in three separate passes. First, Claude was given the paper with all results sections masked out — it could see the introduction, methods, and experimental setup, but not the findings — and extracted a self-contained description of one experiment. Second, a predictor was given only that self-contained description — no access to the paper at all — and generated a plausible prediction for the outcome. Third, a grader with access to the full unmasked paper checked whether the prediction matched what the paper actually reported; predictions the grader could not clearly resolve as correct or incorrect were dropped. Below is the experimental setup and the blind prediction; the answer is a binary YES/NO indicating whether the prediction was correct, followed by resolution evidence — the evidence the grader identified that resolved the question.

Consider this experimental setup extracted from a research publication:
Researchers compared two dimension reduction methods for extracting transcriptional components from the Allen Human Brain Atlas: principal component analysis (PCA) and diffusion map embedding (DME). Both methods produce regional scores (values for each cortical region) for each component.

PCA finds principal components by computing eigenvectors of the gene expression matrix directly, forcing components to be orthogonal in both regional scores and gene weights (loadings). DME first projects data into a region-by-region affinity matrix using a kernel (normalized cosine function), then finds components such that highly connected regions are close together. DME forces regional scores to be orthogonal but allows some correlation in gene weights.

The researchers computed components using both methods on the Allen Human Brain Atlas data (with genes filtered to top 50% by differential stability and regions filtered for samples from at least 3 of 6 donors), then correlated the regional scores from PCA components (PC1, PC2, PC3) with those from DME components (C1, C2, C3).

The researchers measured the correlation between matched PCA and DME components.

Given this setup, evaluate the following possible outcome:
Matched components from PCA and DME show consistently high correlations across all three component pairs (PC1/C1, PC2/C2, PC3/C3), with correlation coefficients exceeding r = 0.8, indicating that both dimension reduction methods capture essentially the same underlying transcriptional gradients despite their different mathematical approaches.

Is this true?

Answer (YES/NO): YES